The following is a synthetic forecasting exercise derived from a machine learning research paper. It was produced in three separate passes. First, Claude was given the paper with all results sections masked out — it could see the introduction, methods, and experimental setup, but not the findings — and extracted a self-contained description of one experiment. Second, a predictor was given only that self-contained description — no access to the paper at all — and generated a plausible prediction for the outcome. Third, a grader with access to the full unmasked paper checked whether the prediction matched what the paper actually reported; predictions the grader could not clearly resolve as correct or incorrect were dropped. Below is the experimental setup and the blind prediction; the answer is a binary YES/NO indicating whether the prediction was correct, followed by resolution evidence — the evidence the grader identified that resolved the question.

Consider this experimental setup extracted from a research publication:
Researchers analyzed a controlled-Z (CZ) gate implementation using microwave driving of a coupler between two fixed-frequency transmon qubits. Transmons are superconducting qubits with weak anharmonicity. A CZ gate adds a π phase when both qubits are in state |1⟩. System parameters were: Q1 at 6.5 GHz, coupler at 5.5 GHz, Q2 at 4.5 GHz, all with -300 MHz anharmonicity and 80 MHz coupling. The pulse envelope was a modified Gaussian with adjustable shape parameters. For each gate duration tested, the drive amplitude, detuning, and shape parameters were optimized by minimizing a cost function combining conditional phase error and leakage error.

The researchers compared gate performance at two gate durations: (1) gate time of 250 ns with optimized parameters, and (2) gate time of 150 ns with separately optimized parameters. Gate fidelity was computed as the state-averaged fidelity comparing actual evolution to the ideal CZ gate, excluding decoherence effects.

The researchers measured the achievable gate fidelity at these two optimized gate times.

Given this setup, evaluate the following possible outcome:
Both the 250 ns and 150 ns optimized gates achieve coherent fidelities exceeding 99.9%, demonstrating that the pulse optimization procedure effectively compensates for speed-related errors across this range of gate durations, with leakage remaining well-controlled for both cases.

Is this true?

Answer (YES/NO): YES